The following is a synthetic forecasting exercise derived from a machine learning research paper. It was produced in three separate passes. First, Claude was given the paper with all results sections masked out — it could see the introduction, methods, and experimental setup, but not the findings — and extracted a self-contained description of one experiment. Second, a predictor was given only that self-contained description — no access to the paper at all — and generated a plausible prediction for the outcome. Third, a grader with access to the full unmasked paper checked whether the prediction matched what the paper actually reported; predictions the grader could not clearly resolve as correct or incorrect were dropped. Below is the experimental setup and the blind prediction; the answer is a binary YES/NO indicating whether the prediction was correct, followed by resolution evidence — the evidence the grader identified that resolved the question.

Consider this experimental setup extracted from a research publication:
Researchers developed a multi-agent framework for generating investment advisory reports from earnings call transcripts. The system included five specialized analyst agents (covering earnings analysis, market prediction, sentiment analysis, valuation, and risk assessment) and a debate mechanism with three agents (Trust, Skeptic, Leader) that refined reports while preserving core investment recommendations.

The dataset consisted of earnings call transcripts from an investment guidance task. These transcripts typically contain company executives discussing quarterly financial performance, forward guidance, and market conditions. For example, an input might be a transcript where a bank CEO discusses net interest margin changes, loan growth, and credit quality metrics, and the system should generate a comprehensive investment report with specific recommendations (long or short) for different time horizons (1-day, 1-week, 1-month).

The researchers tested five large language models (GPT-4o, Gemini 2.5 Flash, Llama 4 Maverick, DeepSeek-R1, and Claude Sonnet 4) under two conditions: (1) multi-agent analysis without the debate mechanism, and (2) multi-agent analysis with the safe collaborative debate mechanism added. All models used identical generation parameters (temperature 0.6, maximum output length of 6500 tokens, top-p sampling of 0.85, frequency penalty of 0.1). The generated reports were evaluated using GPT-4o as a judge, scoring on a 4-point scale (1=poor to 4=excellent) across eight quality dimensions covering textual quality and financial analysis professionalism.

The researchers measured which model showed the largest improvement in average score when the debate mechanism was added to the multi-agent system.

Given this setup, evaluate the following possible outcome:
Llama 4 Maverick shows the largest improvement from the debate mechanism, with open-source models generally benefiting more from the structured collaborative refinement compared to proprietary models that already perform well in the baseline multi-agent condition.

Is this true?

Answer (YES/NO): NO